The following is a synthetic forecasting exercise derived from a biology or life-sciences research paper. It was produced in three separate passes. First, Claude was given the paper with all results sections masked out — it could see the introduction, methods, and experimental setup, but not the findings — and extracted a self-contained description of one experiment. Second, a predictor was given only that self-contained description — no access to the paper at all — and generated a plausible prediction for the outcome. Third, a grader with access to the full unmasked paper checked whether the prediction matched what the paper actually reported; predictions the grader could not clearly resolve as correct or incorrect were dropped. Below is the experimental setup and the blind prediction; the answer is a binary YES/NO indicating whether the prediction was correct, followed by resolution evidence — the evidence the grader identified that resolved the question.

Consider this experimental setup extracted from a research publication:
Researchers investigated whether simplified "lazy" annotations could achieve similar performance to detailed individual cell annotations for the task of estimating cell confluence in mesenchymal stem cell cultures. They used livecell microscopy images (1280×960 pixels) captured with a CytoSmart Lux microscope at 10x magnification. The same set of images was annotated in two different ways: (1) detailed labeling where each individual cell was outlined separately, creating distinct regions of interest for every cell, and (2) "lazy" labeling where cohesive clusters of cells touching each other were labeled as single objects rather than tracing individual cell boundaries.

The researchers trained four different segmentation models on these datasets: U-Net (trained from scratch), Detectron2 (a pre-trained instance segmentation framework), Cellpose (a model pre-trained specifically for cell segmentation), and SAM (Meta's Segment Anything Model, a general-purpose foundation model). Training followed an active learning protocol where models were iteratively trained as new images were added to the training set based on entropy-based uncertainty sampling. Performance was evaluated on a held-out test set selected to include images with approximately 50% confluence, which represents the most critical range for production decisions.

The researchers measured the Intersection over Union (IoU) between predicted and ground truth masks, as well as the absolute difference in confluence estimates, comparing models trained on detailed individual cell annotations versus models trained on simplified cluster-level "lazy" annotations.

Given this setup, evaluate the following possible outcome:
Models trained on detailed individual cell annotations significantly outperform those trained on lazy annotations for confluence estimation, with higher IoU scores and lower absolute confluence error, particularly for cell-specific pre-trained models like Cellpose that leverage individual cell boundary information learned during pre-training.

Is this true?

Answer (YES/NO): NO